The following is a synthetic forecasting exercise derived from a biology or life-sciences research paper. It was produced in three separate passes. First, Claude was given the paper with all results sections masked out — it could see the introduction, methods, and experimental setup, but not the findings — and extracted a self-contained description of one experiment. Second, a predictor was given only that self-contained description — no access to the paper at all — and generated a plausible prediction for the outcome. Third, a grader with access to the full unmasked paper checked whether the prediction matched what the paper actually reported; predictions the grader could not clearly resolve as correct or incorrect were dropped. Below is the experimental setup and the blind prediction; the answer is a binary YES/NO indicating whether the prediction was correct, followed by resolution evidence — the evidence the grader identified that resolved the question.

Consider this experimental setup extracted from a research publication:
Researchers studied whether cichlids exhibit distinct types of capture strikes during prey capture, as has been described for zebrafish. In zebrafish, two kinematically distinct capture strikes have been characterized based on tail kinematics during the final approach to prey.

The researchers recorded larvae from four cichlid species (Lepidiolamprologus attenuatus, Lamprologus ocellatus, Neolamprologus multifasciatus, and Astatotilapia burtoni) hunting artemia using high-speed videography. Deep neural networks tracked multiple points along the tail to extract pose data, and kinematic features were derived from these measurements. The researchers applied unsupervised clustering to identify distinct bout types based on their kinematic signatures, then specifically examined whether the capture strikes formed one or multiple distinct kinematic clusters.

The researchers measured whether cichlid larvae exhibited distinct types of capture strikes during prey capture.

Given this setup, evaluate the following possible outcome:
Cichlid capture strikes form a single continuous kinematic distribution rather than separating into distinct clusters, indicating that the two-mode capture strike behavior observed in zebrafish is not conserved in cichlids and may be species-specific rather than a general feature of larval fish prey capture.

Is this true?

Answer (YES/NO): NO